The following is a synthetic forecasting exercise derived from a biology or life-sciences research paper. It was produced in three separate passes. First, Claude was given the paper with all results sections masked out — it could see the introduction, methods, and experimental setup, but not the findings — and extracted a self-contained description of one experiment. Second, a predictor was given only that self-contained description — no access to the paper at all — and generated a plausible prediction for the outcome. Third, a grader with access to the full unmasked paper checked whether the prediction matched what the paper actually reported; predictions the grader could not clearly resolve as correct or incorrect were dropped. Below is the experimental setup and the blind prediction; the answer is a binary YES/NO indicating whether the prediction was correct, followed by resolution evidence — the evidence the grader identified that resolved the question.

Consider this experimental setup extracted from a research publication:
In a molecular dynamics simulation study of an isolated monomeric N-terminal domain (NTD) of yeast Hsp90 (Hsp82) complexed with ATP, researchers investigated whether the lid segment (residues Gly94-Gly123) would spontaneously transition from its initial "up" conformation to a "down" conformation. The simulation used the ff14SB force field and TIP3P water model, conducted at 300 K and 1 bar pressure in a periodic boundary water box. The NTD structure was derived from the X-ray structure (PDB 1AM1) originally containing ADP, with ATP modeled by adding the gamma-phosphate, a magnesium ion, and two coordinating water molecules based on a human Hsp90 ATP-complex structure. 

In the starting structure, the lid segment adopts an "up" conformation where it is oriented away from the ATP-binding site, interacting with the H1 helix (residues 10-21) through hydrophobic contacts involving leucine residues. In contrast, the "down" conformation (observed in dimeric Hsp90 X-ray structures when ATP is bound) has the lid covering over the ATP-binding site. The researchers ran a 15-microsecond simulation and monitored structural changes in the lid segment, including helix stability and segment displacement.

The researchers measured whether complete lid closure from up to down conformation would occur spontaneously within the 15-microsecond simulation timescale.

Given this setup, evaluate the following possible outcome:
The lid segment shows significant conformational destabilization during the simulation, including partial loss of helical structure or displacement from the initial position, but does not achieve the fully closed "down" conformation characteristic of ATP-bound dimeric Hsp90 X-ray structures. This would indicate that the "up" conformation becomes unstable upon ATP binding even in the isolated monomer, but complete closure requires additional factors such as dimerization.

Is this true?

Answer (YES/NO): YES